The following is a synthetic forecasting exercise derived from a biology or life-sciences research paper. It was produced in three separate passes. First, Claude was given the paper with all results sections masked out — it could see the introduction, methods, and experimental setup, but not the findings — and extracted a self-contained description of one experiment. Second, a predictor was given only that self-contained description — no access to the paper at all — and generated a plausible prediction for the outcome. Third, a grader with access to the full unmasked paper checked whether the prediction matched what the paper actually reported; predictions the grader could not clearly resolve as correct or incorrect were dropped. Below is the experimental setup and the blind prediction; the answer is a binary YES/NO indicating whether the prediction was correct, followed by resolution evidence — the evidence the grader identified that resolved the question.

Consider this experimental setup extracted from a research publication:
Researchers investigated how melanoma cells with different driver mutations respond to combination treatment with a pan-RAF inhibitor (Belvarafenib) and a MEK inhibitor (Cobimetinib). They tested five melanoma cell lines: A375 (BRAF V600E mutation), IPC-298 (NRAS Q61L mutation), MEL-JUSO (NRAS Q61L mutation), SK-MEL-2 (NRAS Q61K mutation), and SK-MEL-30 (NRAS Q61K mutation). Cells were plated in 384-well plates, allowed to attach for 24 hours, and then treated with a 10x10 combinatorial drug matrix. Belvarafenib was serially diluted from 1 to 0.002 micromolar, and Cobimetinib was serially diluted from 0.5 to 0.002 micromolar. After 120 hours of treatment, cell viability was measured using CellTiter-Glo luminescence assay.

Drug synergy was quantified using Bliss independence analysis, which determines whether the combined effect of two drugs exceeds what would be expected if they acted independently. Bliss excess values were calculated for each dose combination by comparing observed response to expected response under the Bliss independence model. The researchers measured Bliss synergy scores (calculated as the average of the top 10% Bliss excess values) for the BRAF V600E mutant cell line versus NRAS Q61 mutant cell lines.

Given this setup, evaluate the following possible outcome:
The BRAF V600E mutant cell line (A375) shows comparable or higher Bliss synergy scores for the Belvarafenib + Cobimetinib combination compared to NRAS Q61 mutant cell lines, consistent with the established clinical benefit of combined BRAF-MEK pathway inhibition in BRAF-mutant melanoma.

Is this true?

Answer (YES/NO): NO